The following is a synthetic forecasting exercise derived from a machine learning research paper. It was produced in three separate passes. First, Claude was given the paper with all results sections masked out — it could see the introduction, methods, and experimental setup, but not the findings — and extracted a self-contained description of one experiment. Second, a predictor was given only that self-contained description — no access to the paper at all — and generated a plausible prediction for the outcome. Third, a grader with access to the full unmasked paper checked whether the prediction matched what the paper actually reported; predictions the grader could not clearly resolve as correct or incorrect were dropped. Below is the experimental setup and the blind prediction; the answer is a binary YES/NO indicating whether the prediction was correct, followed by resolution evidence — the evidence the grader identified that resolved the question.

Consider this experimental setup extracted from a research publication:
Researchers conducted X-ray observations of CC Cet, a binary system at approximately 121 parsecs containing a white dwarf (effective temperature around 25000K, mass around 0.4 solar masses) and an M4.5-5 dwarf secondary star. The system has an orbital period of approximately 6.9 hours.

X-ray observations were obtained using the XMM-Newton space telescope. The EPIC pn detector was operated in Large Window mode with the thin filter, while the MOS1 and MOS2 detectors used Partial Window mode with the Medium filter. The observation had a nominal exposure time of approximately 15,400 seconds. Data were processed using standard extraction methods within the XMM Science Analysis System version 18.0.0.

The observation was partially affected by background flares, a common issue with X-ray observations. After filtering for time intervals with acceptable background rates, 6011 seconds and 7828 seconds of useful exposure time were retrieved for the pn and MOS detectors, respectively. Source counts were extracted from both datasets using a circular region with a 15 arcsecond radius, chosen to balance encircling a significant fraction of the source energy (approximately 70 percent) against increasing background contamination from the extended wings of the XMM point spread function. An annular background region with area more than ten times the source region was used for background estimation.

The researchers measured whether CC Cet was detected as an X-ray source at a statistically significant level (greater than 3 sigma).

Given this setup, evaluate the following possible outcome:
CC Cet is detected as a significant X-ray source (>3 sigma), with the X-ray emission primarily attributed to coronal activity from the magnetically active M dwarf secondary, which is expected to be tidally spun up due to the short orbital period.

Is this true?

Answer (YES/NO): NO